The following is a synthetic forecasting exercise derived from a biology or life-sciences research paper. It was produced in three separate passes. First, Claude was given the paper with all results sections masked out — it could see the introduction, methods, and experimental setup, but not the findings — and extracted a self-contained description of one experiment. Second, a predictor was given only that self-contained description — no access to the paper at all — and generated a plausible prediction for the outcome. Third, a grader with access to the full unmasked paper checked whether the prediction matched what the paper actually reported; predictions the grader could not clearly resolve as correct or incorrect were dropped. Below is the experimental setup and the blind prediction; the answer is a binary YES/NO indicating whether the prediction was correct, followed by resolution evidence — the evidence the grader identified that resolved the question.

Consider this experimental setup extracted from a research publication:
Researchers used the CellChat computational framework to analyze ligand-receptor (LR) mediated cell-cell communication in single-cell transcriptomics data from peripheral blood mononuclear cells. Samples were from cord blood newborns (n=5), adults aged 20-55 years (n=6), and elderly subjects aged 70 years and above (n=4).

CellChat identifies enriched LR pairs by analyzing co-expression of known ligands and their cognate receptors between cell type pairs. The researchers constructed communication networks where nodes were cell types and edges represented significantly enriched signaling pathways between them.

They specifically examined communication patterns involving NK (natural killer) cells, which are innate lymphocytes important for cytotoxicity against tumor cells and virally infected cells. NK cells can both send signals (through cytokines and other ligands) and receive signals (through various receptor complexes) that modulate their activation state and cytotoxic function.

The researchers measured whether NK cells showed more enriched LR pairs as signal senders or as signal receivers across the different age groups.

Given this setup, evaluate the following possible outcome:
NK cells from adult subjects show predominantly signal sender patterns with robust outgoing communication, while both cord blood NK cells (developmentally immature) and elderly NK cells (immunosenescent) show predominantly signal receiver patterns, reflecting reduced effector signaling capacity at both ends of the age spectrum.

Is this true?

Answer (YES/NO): NO